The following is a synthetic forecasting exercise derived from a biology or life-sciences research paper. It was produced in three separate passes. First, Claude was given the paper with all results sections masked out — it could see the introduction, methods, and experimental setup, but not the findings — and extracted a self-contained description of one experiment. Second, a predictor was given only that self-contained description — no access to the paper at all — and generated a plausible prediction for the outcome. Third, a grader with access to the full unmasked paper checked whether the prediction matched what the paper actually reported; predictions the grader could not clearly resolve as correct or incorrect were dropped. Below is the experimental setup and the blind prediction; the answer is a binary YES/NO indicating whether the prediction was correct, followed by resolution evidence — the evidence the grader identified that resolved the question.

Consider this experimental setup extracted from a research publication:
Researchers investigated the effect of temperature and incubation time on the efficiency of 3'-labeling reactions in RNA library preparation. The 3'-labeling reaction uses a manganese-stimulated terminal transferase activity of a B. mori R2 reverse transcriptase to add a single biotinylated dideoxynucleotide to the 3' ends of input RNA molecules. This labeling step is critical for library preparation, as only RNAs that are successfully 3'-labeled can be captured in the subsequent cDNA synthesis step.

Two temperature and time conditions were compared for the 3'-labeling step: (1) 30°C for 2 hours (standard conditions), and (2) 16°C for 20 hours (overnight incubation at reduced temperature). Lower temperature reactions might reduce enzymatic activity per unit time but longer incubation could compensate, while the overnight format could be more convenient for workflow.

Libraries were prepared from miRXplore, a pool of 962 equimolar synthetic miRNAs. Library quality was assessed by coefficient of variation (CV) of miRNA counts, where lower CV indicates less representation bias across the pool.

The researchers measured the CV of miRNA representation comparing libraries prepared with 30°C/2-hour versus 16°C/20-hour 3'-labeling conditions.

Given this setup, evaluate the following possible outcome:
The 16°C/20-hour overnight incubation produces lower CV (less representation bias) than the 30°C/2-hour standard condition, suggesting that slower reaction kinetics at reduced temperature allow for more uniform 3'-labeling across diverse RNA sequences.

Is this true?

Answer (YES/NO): NO